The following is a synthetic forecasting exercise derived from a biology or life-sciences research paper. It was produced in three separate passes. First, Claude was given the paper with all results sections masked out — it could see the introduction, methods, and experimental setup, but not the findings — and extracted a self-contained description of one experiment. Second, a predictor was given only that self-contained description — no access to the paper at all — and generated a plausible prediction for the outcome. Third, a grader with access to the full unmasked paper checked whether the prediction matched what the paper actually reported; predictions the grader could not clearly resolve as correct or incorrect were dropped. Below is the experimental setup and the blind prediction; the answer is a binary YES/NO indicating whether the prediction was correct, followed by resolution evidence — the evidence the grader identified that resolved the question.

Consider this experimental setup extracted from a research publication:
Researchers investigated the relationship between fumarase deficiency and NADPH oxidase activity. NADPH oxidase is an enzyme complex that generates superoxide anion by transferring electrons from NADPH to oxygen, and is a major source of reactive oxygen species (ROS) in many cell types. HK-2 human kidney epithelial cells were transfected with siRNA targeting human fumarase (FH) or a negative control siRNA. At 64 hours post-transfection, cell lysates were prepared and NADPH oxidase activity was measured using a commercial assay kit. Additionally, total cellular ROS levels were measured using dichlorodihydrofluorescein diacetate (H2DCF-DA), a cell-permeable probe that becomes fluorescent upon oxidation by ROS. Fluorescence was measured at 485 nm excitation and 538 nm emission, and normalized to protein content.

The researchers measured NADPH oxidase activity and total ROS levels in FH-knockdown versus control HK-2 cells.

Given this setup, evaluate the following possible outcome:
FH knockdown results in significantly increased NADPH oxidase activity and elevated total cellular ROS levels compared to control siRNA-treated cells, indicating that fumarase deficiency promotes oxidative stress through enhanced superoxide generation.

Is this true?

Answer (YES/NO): YES